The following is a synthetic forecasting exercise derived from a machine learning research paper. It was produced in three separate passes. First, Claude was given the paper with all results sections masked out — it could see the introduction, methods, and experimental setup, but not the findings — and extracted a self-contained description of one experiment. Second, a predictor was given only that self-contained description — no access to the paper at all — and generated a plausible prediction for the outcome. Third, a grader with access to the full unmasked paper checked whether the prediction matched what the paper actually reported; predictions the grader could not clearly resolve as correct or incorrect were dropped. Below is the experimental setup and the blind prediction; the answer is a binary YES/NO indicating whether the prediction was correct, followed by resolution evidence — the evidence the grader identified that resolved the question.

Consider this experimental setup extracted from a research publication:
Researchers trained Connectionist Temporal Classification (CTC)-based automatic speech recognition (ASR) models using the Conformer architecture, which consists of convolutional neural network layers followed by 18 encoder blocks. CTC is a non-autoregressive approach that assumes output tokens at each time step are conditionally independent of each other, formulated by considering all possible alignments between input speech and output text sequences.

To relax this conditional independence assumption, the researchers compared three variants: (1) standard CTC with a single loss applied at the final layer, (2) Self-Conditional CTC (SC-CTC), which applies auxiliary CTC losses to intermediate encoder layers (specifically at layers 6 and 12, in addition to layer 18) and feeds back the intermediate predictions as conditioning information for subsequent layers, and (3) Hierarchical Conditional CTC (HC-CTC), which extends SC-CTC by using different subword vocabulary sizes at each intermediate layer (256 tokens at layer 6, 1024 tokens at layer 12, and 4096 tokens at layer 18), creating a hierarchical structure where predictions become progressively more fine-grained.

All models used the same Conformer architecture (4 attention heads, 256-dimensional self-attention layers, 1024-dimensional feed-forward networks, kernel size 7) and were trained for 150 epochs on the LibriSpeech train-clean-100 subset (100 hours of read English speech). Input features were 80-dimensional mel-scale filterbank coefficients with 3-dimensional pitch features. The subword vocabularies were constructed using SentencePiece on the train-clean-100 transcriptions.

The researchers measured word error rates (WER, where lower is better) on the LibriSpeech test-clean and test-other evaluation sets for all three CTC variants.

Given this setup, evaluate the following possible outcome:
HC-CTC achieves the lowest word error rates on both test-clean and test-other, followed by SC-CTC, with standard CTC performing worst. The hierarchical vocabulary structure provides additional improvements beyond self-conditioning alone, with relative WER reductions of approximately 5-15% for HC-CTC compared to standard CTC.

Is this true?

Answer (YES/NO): YES